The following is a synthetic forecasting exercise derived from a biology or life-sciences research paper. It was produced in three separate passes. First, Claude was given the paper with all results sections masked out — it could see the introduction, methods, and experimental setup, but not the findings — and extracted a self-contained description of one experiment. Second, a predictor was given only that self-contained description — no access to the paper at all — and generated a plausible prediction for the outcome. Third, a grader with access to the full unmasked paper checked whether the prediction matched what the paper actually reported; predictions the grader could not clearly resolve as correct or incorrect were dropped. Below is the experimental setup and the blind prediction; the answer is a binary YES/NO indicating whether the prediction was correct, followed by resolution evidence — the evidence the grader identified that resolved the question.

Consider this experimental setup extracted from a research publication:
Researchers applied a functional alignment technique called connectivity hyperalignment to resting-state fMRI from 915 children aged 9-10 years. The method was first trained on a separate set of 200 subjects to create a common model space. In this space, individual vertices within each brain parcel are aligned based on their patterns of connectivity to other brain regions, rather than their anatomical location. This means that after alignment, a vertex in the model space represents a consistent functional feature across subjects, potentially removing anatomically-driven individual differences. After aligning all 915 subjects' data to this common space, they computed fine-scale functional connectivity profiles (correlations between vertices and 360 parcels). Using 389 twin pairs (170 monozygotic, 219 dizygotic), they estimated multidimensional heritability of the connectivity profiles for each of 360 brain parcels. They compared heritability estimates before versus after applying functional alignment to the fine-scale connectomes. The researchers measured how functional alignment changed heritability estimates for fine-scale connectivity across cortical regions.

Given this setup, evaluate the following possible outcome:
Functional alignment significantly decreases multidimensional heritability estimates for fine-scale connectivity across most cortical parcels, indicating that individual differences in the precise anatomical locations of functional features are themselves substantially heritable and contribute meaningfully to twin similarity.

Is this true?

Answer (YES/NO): NO